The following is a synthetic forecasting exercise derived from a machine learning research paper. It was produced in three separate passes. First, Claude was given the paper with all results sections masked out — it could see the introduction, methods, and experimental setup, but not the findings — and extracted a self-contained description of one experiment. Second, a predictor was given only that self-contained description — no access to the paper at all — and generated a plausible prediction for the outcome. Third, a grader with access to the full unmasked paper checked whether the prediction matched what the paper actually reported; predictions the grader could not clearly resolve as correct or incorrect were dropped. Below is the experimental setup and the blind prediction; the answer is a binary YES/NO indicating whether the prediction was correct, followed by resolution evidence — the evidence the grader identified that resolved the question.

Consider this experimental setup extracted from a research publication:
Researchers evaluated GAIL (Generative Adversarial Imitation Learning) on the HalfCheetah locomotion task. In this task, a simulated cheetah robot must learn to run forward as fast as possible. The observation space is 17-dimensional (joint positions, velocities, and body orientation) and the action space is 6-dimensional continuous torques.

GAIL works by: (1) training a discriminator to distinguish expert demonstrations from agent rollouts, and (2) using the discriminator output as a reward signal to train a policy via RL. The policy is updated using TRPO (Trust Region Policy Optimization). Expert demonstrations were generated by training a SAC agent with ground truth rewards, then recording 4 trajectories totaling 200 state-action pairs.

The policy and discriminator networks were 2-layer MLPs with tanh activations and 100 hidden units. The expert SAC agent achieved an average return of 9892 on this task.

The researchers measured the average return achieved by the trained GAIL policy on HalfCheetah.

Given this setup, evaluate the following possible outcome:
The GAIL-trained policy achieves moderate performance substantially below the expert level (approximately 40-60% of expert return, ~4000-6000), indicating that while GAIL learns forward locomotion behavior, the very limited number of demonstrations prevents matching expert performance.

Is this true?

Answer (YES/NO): YES